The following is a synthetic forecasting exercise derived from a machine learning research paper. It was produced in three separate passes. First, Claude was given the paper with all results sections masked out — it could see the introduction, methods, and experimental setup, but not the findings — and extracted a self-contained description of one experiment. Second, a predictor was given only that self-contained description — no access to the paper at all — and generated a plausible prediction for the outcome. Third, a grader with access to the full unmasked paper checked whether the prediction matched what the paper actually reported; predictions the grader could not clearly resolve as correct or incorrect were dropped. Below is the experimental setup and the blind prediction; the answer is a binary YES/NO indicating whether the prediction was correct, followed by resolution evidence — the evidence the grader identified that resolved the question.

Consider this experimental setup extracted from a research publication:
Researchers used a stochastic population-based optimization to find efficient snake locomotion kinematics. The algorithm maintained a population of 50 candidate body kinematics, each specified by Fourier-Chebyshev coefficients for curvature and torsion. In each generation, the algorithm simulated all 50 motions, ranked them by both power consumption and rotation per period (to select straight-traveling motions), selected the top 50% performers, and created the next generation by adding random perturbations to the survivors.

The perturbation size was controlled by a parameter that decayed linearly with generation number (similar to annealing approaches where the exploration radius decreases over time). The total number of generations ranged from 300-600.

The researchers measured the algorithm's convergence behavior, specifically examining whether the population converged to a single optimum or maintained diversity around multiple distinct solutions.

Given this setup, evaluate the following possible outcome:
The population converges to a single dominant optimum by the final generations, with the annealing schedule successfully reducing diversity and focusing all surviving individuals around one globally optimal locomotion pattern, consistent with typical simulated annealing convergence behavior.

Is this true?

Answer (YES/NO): NO